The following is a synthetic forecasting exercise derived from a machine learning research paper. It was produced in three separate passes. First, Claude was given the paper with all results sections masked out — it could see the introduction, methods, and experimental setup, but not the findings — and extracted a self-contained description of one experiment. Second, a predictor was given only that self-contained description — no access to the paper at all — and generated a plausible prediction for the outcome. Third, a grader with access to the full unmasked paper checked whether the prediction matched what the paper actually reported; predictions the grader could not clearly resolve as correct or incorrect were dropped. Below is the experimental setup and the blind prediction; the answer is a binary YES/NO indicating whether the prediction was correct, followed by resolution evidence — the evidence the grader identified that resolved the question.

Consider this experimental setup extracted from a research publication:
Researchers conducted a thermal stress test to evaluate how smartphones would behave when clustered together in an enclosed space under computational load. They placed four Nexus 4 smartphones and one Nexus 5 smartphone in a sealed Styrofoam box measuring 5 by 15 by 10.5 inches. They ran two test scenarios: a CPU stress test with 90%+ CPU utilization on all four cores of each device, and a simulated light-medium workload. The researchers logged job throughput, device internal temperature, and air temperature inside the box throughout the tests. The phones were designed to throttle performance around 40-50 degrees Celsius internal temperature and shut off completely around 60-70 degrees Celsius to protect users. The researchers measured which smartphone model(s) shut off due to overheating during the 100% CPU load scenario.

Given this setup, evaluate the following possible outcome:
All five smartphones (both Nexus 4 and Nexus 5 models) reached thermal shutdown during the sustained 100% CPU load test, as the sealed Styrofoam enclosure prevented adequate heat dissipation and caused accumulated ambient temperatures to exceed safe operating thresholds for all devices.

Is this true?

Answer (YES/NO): NO